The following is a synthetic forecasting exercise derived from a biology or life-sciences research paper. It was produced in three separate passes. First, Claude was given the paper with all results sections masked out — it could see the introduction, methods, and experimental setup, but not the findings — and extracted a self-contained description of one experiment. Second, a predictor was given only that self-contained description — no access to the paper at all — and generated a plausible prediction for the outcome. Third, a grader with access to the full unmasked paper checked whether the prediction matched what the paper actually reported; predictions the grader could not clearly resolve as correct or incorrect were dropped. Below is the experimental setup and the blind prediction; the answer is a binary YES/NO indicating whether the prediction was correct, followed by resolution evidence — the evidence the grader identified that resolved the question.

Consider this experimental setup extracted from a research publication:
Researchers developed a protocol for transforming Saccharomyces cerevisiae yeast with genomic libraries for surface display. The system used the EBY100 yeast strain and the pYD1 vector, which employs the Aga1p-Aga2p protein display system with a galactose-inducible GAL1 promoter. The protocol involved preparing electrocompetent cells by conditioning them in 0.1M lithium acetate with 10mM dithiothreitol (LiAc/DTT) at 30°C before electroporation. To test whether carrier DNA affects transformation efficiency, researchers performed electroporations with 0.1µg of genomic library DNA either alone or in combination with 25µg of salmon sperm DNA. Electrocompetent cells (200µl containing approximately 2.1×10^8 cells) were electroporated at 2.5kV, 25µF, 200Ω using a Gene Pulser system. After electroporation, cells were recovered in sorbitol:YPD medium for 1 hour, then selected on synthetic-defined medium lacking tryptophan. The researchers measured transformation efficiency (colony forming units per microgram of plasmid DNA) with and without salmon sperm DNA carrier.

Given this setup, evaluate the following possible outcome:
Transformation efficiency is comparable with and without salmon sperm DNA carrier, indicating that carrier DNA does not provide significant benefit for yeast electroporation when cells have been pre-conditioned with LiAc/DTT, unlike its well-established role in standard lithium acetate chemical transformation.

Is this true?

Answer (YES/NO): NO